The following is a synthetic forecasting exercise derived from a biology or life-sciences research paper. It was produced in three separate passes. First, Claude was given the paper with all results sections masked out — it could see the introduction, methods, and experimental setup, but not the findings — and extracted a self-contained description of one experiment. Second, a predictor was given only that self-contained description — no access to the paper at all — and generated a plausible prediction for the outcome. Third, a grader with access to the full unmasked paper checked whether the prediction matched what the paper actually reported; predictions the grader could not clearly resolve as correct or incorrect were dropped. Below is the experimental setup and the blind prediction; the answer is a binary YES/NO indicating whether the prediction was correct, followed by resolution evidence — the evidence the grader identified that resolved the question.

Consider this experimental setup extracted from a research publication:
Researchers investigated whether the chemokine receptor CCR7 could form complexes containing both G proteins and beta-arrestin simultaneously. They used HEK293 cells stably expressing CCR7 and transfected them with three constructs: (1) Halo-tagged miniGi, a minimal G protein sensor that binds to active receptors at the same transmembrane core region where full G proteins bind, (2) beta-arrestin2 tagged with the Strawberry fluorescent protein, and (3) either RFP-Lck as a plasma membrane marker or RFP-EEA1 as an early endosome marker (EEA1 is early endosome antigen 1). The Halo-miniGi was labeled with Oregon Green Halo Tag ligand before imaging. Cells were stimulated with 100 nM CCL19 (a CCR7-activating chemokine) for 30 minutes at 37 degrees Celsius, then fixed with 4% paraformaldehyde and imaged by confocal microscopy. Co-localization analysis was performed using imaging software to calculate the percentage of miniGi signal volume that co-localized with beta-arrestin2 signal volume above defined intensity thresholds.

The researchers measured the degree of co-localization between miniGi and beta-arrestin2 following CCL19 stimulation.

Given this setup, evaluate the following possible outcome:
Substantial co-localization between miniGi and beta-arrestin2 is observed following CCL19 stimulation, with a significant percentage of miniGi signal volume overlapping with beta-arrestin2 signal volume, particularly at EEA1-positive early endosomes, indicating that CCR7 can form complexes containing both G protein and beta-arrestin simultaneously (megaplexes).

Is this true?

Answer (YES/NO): YES